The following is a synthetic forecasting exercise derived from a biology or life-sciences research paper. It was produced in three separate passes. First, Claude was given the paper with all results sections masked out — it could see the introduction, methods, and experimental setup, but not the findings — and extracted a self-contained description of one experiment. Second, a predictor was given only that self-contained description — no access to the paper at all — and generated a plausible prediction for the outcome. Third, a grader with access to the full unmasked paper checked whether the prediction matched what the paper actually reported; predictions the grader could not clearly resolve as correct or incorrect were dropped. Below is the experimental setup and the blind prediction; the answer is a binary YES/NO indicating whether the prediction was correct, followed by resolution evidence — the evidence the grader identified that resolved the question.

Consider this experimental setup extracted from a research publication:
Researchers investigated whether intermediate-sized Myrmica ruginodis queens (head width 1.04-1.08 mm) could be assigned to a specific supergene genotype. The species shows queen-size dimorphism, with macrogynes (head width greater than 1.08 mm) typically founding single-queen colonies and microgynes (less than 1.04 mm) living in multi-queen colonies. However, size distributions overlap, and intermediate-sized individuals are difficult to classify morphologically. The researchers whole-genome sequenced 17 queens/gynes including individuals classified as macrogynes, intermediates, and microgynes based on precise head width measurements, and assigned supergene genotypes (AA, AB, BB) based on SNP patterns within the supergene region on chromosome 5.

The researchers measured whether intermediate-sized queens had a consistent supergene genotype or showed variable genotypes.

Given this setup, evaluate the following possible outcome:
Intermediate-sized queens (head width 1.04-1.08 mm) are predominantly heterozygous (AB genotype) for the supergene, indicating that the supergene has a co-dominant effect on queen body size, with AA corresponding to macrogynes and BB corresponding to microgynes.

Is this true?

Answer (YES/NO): NO